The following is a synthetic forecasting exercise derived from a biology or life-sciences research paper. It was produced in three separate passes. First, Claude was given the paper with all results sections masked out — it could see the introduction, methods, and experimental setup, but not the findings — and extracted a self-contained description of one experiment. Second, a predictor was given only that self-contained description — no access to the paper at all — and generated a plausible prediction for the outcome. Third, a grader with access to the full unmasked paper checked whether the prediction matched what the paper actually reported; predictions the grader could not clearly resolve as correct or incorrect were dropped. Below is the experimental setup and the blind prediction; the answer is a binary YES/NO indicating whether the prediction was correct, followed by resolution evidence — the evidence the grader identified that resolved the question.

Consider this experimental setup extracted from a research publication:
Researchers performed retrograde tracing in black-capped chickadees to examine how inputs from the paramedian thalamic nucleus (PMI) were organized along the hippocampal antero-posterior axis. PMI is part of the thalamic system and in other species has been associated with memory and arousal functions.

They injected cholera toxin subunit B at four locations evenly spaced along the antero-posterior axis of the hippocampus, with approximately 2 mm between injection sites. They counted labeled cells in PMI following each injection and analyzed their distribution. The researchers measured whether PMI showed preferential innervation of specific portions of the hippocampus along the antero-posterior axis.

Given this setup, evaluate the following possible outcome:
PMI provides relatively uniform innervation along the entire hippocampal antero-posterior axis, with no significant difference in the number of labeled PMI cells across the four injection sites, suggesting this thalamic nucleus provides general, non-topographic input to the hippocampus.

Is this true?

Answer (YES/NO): NO